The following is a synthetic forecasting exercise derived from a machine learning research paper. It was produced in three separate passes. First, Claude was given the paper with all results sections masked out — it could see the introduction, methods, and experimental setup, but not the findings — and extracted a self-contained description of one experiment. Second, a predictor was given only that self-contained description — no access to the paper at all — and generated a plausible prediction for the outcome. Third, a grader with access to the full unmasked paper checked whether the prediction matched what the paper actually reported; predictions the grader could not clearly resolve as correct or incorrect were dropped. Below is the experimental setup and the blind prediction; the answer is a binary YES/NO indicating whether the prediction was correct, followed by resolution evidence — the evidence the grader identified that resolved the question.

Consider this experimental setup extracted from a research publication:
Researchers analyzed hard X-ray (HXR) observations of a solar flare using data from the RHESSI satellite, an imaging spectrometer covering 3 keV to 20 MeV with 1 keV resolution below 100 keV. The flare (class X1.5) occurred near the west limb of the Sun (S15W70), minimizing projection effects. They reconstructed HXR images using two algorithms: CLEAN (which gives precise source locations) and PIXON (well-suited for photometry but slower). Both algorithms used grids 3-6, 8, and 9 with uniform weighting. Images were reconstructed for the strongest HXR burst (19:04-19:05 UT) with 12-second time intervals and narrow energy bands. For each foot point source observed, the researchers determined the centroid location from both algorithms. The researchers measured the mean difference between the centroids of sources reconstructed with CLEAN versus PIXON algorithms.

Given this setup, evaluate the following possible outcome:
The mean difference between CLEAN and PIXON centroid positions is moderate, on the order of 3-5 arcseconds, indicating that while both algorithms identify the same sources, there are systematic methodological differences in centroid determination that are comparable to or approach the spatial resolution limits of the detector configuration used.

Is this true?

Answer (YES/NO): NO